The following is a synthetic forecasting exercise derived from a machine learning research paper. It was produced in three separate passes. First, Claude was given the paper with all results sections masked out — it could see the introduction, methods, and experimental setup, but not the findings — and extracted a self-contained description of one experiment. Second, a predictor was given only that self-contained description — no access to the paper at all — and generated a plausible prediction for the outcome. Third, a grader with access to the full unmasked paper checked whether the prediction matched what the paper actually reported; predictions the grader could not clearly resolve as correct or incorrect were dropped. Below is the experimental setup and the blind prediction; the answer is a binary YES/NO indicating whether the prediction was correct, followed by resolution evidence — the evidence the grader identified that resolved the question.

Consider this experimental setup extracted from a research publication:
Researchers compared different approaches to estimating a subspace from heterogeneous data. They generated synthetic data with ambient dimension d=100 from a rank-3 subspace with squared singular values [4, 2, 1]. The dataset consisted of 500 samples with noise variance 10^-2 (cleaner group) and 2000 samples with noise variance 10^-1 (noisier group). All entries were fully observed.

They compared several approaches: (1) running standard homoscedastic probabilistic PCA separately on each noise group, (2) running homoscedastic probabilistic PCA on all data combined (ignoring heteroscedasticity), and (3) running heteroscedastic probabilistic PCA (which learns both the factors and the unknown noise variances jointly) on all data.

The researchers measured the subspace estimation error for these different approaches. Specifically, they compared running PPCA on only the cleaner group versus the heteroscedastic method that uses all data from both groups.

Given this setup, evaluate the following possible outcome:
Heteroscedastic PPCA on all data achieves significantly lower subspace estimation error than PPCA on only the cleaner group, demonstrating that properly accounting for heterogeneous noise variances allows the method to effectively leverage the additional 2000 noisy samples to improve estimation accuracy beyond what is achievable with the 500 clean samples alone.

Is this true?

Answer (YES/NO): YES